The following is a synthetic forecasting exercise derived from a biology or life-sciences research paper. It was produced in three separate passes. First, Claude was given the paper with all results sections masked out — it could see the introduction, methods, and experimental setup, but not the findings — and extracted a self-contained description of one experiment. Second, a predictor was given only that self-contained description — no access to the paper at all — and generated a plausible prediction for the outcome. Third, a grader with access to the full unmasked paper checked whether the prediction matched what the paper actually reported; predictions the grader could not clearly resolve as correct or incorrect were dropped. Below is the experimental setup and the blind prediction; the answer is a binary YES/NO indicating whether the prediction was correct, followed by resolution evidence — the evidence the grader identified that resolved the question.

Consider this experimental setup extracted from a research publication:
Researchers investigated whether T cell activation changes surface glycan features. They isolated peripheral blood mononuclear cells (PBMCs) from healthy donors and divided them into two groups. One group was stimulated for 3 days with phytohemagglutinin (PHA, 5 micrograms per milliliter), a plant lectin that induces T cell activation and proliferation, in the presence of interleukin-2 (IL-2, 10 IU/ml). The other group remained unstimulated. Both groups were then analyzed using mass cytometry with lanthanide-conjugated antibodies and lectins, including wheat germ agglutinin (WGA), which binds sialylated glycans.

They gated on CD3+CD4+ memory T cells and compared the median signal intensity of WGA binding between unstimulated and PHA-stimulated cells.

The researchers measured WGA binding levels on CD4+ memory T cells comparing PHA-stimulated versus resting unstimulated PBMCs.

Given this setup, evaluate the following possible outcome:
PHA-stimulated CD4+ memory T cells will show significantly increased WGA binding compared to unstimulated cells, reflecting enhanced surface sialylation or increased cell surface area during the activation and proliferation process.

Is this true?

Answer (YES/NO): YES